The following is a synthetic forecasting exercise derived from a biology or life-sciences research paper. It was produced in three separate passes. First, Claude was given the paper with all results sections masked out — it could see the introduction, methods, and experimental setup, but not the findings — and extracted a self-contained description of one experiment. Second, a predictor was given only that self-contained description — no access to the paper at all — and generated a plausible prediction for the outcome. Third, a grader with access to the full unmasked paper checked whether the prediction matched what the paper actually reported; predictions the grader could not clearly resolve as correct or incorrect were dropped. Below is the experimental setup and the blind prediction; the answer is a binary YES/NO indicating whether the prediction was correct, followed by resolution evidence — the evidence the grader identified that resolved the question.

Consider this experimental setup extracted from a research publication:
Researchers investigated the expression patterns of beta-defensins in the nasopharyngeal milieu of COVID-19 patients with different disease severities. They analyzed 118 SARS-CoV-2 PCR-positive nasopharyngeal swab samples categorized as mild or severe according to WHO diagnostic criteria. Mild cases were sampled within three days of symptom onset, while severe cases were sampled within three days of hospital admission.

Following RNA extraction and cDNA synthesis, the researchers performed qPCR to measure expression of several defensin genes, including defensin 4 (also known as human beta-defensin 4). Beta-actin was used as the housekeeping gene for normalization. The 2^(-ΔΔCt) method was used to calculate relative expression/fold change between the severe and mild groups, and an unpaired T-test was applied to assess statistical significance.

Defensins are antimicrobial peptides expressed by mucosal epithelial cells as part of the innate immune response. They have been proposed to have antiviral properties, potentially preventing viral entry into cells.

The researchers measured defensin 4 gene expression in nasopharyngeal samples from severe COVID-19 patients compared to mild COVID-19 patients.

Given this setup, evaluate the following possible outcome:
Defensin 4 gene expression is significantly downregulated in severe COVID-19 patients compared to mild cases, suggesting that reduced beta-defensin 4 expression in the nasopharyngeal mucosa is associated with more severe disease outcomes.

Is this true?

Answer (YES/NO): NO